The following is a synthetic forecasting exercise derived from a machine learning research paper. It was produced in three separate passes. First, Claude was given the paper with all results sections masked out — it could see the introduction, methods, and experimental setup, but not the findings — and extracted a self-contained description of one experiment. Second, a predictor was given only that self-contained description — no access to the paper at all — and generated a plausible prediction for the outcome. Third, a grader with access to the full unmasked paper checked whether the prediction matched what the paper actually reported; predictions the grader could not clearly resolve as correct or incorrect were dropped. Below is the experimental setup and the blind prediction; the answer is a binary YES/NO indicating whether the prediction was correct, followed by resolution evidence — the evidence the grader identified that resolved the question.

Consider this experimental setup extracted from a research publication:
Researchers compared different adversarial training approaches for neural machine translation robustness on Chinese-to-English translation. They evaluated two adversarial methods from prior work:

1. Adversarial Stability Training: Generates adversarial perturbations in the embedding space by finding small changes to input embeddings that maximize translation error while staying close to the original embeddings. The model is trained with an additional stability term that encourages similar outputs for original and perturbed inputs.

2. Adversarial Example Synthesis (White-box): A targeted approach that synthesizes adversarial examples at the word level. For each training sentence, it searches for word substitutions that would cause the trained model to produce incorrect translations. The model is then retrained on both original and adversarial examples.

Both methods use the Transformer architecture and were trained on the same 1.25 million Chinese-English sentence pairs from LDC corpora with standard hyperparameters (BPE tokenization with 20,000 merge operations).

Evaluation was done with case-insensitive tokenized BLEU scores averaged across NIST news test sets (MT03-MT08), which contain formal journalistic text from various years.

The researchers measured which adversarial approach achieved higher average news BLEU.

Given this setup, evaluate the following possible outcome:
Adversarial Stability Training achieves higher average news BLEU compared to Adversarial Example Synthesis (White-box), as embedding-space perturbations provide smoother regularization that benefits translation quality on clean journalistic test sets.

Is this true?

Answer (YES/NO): NO